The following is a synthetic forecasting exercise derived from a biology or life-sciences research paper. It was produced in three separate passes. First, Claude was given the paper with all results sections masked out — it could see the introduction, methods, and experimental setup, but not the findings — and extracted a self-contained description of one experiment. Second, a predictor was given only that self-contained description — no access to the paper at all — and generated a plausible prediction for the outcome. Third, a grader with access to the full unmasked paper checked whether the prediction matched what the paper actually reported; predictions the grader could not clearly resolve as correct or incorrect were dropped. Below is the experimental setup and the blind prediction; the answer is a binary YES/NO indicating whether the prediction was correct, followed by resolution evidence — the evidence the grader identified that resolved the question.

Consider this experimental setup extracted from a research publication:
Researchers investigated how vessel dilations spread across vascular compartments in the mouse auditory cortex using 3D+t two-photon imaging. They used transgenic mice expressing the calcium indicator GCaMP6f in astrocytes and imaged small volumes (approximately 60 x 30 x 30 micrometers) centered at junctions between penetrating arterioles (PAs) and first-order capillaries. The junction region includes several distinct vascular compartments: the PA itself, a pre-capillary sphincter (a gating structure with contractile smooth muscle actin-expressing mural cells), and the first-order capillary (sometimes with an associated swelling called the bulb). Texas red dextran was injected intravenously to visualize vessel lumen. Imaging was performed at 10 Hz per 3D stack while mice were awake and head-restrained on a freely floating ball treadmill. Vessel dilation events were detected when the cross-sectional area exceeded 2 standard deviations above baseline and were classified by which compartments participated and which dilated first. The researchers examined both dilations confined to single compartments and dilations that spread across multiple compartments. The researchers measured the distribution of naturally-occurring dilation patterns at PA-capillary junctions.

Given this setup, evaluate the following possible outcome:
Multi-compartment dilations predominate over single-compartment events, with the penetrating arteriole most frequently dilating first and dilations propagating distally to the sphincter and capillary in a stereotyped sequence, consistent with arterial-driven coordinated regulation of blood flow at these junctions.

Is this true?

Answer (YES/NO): NO